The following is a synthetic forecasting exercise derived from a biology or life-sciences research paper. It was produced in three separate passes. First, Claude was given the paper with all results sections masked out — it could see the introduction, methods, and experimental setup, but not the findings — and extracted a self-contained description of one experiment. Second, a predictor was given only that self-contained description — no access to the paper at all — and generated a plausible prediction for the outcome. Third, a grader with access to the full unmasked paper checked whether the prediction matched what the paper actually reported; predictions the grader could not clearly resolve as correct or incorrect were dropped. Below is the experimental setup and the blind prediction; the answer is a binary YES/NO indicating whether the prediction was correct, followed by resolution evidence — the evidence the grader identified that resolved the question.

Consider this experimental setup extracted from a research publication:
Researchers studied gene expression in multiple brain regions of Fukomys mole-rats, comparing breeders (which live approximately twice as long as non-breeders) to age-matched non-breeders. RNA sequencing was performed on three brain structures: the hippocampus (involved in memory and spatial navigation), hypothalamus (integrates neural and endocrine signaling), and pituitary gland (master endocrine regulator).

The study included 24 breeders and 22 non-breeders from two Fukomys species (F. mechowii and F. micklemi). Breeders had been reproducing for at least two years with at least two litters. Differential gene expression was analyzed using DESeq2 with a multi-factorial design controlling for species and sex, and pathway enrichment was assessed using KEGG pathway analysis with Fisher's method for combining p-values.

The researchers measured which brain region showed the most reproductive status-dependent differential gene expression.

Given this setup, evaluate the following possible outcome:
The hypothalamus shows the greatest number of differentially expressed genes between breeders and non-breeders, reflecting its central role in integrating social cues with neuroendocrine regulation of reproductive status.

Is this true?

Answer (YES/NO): NO